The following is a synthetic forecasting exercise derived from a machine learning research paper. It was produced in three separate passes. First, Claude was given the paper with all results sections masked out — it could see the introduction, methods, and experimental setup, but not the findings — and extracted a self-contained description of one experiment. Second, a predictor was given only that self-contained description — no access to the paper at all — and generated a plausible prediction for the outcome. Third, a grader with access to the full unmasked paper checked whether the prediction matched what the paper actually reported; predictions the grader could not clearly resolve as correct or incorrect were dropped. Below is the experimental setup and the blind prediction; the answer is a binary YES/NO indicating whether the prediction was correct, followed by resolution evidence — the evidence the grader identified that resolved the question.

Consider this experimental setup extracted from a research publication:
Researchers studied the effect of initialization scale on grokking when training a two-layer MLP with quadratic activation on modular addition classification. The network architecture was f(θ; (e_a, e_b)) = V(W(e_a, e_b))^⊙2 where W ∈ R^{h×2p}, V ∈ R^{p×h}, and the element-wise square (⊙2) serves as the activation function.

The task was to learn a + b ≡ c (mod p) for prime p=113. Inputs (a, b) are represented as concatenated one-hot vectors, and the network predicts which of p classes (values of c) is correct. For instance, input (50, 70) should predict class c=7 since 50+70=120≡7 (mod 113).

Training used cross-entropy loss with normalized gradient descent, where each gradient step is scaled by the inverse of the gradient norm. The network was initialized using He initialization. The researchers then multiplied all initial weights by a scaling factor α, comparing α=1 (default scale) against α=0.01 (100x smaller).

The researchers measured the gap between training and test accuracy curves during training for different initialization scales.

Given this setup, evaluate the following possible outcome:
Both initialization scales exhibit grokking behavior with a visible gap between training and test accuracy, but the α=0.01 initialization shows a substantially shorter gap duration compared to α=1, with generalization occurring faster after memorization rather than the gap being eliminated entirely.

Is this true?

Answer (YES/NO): NO